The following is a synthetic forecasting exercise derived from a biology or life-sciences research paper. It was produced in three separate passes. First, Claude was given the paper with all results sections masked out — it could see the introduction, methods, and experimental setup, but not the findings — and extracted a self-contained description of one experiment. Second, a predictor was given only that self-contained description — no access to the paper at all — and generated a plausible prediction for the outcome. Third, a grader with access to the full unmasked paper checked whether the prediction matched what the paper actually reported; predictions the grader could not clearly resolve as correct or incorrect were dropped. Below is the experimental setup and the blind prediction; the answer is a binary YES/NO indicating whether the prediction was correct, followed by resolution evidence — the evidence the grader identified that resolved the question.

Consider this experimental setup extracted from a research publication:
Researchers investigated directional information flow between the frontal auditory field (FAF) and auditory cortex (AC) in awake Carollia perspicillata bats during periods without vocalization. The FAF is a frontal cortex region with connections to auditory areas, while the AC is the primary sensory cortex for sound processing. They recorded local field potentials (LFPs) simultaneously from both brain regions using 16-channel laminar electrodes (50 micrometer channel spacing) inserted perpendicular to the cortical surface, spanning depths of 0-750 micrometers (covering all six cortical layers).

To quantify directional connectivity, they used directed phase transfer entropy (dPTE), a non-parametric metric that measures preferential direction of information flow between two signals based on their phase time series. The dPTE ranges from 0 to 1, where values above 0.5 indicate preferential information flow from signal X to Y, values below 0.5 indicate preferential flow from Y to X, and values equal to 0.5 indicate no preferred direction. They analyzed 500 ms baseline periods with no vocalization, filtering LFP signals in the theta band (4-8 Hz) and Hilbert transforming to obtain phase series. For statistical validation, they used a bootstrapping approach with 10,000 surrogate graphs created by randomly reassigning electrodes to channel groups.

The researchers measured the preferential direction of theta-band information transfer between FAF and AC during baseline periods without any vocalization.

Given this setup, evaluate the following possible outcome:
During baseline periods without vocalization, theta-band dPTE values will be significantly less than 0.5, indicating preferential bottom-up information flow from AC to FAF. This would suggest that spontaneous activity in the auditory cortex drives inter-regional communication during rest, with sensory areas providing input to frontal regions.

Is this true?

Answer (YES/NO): NO